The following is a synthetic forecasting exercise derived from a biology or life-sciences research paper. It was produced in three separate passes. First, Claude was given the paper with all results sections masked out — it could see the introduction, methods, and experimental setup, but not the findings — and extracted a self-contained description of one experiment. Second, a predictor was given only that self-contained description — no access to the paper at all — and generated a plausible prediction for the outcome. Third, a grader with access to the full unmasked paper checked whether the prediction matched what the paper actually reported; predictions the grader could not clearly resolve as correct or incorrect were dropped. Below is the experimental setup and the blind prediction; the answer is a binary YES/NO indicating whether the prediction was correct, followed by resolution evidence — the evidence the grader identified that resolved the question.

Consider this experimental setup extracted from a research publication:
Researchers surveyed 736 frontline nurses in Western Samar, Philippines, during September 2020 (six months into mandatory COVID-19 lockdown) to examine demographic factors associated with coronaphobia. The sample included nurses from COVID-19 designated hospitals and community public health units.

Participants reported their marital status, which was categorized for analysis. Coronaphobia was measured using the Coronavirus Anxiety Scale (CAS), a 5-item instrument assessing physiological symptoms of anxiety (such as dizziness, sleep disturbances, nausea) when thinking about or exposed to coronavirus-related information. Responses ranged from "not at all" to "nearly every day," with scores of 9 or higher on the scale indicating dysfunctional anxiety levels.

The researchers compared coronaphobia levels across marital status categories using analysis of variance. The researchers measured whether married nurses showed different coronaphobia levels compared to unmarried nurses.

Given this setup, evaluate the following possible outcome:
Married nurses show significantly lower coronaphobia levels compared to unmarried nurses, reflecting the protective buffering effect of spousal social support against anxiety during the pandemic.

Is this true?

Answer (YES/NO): NO